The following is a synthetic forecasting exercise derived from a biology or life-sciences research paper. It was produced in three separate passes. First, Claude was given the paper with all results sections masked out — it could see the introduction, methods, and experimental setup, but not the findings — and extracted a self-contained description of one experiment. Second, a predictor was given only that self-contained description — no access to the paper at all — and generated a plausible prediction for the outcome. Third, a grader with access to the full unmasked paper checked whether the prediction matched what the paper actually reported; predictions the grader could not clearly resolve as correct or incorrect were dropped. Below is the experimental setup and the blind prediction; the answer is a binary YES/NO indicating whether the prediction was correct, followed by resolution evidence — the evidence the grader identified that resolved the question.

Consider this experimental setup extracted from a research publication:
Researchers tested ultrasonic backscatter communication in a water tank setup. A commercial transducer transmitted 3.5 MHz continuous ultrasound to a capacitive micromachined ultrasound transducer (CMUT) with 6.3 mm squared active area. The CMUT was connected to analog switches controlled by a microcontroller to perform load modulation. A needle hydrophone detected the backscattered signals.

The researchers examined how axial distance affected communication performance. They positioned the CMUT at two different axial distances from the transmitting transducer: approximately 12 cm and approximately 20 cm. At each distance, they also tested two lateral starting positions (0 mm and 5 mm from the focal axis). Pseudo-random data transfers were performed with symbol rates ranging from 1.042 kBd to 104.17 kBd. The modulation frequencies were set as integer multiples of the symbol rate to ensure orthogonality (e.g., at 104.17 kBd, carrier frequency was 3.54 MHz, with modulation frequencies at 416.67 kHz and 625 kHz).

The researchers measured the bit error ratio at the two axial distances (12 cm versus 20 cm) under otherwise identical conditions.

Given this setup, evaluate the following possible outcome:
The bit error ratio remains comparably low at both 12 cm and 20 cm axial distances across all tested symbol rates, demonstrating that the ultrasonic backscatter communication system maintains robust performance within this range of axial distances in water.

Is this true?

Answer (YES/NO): NO